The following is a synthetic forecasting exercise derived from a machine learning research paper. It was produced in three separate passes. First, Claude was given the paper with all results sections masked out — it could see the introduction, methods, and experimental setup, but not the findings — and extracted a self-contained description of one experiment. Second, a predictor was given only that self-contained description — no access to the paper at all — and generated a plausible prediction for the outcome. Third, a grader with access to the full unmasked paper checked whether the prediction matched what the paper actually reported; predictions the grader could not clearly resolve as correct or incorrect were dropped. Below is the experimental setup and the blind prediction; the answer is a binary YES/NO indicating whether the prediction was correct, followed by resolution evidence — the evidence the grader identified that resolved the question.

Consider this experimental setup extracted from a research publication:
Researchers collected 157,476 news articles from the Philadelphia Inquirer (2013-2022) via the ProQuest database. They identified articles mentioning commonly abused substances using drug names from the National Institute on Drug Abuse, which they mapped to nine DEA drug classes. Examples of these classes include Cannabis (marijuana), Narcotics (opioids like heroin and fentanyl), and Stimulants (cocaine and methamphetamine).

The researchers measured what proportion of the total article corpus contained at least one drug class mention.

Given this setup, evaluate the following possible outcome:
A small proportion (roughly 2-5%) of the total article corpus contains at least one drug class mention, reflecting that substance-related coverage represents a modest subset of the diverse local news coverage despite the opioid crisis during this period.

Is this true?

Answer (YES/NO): YES